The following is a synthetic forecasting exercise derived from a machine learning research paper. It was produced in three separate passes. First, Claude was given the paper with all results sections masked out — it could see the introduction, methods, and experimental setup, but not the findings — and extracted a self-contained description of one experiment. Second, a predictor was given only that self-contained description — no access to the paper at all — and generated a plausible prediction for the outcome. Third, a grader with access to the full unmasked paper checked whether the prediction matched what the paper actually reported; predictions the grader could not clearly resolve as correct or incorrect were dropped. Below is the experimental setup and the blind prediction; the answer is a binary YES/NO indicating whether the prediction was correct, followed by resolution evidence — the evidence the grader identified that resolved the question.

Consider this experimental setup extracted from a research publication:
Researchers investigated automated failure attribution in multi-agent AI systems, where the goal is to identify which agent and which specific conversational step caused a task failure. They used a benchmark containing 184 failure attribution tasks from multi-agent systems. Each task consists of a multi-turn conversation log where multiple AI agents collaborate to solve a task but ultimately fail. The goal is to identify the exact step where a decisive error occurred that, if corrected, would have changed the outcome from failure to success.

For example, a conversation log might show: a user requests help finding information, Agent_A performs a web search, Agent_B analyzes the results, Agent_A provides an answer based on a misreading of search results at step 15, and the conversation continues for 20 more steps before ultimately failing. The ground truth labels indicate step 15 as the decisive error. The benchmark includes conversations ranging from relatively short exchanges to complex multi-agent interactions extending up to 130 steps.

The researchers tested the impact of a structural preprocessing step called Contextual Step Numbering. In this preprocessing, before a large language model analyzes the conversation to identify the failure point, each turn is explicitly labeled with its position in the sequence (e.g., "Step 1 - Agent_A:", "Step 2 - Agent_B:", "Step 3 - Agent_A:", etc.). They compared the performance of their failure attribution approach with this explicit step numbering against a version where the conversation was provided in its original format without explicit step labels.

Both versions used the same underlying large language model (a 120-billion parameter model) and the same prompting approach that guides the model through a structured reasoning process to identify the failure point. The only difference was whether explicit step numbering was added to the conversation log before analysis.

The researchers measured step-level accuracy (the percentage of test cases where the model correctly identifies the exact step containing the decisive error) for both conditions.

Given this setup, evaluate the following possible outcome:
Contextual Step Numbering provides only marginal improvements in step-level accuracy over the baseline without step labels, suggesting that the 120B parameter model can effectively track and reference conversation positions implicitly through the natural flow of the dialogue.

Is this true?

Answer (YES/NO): NO